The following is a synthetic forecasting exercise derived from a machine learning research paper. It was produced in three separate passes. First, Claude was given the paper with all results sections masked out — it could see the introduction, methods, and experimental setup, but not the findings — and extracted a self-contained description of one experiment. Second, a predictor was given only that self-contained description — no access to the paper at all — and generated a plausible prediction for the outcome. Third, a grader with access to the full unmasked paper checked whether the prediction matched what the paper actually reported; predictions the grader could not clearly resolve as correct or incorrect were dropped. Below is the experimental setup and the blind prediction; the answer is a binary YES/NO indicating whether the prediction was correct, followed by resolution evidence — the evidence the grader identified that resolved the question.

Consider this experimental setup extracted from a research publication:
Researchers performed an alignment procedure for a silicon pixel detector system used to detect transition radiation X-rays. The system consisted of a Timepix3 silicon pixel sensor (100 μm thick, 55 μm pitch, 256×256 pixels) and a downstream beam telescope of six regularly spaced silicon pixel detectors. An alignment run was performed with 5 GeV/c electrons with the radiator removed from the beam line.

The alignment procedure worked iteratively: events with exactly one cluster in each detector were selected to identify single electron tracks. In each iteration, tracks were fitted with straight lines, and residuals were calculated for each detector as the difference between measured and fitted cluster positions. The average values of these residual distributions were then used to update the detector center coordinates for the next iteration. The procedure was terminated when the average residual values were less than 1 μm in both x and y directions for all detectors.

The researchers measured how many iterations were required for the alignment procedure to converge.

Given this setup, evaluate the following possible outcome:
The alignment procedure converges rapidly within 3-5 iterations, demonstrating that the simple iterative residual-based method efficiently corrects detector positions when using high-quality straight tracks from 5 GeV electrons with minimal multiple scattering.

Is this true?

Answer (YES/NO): NO